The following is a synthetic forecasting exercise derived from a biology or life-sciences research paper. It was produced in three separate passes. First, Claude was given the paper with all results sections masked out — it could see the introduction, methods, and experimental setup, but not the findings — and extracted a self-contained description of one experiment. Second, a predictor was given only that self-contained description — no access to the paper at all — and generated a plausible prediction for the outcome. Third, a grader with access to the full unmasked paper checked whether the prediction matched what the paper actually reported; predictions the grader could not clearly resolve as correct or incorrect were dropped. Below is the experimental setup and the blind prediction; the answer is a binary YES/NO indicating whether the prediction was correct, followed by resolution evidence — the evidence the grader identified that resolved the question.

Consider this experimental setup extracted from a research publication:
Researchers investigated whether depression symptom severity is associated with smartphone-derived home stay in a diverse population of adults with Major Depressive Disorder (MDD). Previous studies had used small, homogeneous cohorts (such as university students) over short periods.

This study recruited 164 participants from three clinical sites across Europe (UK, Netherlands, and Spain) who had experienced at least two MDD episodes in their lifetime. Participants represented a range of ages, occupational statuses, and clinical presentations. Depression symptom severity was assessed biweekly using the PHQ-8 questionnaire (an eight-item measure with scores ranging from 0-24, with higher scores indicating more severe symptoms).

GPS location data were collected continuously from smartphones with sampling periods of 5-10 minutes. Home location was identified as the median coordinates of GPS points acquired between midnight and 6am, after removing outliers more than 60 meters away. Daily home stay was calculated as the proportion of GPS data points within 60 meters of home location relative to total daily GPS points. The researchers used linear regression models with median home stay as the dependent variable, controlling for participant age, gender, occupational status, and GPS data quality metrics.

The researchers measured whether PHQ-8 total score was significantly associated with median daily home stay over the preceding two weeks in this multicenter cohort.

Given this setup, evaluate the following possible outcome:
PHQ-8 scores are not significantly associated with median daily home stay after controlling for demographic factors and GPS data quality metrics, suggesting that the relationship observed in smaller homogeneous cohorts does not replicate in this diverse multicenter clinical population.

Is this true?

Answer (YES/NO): NO